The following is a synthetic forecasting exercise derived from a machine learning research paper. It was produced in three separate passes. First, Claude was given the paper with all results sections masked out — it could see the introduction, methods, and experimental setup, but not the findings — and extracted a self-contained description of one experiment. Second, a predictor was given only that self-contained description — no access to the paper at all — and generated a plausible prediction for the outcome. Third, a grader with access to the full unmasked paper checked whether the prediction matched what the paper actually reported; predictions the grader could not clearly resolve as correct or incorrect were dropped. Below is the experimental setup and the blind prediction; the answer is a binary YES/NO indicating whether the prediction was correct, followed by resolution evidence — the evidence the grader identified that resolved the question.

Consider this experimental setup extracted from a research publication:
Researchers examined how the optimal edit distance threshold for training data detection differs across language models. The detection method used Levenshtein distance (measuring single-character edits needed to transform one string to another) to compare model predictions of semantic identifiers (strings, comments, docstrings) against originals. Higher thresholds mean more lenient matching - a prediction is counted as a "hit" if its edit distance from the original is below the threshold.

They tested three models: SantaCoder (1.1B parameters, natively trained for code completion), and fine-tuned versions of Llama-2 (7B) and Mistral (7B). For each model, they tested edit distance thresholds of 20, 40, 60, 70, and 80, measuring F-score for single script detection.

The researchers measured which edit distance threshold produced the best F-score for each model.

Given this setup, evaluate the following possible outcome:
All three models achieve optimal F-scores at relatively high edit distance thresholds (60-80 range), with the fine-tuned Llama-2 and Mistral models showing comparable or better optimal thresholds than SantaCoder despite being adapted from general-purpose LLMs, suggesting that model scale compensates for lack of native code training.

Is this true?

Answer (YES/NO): NO